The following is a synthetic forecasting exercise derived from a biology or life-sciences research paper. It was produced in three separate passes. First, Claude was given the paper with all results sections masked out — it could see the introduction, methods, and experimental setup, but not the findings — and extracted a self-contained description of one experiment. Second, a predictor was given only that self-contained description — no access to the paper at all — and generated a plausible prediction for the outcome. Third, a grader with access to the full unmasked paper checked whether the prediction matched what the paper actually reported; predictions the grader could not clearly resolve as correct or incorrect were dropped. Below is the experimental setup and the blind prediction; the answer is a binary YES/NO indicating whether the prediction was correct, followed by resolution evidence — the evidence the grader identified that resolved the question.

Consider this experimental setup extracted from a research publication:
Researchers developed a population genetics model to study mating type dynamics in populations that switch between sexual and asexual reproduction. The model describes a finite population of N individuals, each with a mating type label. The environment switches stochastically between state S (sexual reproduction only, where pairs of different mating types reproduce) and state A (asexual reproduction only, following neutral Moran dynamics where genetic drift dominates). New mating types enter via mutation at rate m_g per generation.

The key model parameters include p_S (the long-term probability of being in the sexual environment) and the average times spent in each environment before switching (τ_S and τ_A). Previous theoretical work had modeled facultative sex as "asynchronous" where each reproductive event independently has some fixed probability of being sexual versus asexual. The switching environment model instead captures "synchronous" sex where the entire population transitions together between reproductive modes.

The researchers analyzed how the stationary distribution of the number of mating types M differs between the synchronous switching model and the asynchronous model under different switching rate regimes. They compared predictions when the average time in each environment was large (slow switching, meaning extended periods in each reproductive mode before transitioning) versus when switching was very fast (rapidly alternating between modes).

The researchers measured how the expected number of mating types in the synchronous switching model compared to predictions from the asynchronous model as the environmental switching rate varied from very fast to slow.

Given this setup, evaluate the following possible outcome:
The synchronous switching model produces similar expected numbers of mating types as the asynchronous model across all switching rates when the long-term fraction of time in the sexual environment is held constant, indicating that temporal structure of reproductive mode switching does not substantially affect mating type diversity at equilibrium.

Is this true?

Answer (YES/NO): NO